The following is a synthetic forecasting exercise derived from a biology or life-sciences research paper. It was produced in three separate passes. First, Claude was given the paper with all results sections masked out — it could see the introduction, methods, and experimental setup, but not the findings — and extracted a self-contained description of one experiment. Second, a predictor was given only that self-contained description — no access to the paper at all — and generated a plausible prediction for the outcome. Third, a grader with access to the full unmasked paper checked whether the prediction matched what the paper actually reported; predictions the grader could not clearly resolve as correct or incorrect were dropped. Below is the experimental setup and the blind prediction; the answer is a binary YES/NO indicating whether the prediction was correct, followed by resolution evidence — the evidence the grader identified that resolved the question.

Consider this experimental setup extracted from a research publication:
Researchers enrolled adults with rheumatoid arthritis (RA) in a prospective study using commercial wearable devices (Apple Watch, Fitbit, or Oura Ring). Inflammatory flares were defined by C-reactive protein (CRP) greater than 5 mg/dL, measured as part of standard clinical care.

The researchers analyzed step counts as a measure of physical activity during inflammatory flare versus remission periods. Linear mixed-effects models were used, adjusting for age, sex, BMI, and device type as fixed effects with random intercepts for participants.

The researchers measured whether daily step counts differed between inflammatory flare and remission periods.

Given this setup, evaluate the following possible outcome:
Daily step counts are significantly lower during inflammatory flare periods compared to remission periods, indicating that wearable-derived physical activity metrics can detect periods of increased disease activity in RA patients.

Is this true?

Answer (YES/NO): NO